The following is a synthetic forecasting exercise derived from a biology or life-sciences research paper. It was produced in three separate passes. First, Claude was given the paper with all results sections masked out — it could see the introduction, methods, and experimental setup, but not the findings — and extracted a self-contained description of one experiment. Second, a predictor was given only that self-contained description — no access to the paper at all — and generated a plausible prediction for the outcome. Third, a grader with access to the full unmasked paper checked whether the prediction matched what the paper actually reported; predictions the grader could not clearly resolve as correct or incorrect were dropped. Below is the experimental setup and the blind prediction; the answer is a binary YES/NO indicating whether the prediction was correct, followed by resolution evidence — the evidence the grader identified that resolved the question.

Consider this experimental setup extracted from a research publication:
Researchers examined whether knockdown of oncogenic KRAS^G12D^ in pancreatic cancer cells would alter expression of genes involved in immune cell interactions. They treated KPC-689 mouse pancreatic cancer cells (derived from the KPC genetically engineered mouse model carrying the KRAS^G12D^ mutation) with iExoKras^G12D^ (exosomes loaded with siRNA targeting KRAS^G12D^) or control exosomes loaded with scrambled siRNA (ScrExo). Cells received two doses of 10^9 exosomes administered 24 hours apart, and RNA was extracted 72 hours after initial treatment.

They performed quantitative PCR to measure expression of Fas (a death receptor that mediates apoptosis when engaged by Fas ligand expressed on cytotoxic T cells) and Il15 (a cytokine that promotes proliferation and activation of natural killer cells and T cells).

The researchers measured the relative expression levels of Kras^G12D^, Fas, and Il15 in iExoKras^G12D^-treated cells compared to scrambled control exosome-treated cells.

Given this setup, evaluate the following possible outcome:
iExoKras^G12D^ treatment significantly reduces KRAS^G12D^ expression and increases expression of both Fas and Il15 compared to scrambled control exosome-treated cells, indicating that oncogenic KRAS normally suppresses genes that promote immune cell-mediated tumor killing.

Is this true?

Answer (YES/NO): YES